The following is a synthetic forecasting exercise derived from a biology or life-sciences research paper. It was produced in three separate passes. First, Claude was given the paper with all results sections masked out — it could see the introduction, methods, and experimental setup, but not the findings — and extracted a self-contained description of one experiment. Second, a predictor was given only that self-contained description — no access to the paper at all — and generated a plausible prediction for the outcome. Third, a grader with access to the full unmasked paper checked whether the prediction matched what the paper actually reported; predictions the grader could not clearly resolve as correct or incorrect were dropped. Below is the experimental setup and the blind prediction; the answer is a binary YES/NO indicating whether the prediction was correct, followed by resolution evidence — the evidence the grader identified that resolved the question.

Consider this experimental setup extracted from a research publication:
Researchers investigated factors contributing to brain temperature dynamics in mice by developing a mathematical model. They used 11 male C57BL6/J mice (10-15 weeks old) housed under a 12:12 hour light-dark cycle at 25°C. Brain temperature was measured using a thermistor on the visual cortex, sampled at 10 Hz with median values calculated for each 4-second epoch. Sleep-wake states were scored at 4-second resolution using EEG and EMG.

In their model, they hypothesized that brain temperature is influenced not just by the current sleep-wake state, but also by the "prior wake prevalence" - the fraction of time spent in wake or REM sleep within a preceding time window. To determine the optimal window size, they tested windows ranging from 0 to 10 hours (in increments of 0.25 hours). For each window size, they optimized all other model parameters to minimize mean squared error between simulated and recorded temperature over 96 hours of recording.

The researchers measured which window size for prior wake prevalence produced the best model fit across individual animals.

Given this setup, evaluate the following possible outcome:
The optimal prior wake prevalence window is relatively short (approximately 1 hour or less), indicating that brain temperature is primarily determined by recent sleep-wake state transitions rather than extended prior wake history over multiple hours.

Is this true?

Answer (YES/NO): NO